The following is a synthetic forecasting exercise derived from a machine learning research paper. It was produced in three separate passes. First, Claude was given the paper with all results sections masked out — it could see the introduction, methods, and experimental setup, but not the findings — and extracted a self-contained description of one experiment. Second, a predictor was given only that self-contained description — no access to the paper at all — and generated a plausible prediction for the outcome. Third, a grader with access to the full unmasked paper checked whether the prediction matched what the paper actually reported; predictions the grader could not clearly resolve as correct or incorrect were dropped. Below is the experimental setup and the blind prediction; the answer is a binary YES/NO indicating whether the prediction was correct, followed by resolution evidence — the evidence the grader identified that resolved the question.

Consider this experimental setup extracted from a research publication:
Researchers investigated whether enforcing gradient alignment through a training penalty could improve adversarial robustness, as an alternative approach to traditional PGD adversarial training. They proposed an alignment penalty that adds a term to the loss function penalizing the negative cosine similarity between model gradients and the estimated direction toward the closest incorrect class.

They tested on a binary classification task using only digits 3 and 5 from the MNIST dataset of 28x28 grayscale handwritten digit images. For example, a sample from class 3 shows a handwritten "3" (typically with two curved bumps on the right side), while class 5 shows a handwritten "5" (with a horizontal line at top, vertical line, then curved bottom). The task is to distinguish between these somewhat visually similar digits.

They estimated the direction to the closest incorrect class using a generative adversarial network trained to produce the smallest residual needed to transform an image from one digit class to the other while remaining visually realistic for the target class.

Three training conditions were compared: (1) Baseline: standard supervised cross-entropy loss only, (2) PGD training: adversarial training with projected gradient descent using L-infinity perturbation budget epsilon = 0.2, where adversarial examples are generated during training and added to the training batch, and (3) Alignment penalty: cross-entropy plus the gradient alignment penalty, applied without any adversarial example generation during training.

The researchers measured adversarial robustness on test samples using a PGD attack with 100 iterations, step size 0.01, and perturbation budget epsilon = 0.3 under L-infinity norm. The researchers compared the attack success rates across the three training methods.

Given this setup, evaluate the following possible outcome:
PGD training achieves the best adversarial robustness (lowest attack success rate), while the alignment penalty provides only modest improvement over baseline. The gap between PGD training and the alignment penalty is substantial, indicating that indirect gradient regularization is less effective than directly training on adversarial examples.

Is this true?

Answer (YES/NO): NO